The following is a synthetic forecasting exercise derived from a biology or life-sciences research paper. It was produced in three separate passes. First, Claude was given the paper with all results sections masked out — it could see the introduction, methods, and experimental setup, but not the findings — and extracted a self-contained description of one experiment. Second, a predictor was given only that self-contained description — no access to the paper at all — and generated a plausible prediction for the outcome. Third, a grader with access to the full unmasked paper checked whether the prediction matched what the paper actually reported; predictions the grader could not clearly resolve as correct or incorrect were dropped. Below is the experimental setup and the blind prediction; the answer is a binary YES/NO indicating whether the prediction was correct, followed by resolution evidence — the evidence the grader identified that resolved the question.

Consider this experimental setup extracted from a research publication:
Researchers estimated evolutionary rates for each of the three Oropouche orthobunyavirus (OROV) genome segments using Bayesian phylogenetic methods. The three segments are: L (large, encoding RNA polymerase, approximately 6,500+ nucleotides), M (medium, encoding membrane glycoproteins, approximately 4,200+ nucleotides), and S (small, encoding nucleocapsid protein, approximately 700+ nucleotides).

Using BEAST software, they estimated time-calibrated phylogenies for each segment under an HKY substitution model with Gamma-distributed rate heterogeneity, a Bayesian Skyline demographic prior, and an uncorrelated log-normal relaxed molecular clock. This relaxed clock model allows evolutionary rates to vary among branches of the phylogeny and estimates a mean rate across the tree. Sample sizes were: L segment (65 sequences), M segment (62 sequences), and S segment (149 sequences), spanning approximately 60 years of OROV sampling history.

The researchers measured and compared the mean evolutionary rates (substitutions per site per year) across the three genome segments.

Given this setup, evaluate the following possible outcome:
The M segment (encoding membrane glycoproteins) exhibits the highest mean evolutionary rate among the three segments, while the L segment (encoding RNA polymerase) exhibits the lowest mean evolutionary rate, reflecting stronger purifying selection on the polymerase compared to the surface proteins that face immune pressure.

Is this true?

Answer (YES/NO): NO